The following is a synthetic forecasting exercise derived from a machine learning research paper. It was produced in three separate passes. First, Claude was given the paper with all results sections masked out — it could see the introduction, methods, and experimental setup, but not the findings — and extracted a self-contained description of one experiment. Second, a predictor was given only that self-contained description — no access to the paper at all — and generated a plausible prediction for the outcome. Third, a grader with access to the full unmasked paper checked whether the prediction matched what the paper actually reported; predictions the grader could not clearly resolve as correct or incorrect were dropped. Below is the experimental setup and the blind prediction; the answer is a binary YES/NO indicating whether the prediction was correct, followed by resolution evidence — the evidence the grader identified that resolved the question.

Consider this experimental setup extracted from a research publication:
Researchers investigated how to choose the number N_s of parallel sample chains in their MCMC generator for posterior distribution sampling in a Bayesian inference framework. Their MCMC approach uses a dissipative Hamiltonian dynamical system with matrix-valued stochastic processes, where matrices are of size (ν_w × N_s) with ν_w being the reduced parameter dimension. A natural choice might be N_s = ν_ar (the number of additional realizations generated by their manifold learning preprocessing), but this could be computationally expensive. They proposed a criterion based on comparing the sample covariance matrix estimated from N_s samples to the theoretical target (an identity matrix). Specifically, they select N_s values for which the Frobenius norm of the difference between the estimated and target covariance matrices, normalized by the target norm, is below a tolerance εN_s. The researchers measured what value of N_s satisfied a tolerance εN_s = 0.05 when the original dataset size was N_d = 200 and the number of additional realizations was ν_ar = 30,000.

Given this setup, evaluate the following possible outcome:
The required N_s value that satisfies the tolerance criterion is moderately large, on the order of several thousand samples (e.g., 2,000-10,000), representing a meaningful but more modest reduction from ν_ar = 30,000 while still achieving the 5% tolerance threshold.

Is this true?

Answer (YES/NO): NO